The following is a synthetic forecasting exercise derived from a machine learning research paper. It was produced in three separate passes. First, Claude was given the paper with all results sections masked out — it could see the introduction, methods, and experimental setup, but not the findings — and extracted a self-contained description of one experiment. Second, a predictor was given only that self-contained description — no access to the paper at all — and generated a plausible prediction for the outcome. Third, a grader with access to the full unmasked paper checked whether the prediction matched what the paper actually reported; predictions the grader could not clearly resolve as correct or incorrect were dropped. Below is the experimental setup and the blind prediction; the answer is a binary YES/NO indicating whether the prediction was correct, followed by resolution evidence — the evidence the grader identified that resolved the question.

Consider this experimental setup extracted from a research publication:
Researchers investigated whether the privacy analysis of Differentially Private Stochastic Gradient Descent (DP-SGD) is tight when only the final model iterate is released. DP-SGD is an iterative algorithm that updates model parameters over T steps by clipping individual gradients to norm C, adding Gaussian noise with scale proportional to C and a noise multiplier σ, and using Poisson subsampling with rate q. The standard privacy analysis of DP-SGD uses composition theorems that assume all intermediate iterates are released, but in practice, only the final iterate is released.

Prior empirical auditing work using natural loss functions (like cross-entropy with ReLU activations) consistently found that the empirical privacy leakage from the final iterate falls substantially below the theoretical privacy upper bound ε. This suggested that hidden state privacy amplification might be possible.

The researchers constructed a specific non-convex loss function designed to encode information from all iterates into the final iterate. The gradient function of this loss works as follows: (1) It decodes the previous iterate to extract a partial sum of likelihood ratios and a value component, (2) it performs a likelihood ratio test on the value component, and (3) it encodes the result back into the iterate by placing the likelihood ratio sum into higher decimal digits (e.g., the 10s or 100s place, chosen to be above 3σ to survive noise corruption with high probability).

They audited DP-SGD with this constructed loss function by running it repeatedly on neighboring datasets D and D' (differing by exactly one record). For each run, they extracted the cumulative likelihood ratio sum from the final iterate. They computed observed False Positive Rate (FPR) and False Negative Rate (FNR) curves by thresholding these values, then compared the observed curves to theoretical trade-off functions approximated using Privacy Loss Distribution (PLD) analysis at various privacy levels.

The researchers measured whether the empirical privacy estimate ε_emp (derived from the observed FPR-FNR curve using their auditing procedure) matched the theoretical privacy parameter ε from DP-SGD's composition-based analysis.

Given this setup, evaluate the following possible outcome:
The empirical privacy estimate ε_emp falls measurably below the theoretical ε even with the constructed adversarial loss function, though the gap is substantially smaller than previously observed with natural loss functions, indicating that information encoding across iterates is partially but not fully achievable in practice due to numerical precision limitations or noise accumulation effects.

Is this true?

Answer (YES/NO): NO